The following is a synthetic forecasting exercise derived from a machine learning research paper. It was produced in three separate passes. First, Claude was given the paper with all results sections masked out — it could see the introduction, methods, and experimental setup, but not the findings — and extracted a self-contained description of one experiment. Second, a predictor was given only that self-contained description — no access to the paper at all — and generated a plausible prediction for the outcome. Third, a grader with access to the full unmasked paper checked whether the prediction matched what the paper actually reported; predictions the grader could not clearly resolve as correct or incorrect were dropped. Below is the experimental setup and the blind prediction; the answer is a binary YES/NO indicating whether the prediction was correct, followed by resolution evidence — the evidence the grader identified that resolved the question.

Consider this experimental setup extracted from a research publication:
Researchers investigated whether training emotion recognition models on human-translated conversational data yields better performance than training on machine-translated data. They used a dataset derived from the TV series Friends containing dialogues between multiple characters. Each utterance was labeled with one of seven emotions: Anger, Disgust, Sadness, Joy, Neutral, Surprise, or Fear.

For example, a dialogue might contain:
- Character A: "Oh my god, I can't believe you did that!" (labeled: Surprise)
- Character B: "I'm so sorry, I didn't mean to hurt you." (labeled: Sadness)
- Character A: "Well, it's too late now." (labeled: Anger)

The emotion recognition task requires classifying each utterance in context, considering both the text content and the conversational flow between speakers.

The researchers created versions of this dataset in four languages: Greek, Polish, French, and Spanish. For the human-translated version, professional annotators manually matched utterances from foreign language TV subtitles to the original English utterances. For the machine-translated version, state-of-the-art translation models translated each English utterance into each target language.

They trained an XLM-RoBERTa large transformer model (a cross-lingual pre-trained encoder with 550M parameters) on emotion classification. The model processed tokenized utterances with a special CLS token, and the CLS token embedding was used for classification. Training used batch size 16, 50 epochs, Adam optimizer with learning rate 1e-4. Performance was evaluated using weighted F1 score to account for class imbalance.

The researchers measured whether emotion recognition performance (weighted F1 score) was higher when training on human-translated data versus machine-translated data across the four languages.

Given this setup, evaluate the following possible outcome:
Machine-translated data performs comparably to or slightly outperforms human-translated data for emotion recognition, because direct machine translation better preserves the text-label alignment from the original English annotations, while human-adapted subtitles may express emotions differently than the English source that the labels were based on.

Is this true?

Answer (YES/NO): NO